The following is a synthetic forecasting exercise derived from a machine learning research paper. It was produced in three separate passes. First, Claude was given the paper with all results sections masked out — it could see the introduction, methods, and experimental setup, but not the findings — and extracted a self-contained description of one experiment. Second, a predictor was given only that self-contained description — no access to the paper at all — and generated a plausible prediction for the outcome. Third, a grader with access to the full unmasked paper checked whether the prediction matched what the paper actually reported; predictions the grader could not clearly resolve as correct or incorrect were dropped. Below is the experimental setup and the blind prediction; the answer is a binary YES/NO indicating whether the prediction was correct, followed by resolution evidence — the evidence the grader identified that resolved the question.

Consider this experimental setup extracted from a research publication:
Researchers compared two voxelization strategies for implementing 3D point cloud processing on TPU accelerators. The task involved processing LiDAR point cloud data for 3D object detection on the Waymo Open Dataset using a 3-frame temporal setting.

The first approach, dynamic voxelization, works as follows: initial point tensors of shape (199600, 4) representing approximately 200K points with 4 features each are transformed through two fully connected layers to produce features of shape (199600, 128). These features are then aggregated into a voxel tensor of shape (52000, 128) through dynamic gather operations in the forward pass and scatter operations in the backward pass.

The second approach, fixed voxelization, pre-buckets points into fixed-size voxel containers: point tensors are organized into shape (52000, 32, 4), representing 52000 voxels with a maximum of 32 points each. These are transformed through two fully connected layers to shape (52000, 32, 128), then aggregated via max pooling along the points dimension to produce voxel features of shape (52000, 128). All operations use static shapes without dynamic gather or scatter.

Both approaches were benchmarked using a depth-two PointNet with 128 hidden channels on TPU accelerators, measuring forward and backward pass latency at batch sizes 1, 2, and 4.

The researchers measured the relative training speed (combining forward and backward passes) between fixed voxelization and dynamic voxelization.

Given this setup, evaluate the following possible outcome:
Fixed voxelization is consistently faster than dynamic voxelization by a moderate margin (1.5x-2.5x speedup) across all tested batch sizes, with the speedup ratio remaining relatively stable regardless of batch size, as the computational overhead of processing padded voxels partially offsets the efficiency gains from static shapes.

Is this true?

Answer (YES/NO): YES